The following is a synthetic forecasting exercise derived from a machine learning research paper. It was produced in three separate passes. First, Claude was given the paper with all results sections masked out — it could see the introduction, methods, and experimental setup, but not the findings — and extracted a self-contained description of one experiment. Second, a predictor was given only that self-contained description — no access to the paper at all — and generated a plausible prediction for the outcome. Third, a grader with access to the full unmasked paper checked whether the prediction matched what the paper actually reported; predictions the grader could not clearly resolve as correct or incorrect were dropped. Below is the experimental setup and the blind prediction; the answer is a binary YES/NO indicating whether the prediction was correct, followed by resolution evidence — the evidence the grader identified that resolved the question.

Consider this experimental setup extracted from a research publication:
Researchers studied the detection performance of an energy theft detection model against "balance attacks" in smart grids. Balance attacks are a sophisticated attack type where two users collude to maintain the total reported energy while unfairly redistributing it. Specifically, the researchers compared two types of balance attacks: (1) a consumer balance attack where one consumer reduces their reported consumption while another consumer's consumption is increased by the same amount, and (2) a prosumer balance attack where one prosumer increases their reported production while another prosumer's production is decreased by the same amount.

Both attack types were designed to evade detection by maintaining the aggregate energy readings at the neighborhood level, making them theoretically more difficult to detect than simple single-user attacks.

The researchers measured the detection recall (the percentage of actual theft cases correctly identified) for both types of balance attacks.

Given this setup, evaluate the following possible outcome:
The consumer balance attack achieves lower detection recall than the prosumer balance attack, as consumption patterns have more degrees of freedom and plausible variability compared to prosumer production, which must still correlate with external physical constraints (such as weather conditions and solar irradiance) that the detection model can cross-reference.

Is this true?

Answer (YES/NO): NO